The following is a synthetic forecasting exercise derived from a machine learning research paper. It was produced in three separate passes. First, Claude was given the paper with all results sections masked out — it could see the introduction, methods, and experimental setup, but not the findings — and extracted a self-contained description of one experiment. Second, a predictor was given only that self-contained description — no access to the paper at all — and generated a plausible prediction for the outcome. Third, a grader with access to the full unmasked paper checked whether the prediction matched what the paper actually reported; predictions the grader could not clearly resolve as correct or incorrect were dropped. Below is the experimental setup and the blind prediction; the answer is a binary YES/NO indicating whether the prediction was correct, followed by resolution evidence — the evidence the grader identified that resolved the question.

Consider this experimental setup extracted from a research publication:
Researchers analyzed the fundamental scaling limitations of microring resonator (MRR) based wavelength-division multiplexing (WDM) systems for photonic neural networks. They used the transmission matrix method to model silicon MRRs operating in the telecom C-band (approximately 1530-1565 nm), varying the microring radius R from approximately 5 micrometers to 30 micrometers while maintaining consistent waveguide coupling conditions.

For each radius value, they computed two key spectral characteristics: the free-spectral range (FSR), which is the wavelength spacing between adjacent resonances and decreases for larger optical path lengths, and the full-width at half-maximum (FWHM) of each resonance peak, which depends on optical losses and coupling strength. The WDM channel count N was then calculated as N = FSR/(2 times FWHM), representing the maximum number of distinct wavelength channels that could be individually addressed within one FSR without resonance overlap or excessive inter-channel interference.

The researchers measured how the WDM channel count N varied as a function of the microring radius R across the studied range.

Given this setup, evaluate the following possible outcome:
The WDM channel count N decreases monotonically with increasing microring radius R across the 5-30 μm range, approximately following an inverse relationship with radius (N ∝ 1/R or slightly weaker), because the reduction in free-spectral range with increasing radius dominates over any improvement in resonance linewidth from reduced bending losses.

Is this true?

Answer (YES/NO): NO